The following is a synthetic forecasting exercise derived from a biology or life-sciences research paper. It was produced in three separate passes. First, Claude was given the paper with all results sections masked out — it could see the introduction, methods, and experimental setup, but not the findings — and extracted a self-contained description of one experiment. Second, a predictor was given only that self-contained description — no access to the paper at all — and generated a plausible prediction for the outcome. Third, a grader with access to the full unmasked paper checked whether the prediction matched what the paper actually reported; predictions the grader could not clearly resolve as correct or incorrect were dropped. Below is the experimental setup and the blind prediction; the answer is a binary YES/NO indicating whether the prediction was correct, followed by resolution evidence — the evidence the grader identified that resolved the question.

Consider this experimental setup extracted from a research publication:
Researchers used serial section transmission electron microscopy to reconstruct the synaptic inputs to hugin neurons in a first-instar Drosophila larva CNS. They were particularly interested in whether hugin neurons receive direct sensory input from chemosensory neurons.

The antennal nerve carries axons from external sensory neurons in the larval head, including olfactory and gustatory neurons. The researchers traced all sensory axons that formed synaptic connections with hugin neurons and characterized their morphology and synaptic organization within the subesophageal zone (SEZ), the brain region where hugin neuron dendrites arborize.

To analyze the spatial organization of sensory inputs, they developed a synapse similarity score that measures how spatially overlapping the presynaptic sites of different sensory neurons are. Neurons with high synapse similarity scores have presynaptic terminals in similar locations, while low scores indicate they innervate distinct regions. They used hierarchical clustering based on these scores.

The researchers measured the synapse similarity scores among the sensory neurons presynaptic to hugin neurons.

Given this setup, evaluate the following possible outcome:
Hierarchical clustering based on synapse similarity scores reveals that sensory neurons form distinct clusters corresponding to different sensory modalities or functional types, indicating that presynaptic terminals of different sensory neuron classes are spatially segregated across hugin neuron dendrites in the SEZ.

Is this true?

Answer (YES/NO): YES